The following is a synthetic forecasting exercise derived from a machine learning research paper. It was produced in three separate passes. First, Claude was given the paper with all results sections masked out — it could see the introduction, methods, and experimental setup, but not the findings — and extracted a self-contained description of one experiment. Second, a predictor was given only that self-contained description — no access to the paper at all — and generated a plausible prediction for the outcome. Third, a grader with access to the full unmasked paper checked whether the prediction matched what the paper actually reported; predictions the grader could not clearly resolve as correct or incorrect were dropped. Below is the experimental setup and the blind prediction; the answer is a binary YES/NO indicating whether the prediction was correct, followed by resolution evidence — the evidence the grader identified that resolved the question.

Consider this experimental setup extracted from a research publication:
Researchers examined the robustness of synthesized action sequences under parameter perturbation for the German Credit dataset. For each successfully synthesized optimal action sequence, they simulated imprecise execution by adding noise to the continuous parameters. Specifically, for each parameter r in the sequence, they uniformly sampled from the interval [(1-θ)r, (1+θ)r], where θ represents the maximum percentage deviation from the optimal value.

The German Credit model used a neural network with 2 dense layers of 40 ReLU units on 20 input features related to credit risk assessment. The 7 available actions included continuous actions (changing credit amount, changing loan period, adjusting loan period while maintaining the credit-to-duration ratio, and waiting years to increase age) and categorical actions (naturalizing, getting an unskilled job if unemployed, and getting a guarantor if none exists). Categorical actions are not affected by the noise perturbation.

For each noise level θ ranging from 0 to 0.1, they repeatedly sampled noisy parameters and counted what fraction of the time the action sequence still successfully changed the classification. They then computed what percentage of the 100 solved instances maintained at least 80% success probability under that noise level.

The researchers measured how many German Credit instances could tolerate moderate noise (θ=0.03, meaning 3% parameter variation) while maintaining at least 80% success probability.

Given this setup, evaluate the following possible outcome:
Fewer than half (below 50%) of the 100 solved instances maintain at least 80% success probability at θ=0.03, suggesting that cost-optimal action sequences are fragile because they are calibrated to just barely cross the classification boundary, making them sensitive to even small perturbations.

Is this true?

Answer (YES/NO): NO